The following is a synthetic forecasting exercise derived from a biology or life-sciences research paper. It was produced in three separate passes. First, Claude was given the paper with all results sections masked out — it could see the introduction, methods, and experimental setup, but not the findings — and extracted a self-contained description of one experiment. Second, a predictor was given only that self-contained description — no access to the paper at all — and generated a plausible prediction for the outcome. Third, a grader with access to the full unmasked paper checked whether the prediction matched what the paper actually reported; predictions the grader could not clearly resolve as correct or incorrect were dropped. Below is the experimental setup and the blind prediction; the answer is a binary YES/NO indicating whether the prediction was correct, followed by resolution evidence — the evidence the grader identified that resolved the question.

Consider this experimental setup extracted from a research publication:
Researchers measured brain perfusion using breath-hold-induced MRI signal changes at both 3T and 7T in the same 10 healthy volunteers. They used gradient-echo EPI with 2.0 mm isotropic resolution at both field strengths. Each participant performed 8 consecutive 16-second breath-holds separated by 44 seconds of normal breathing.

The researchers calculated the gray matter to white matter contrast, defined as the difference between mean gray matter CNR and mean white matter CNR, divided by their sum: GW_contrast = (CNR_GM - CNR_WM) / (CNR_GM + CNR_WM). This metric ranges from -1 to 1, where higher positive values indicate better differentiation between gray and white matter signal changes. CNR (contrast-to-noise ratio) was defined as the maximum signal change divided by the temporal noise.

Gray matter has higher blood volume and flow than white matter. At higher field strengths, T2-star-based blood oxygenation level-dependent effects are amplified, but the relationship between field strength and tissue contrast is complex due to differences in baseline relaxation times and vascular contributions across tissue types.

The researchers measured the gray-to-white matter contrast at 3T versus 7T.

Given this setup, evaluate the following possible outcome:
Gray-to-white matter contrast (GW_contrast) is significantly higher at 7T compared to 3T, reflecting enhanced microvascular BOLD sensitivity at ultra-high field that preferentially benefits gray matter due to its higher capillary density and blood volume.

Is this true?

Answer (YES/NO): YES